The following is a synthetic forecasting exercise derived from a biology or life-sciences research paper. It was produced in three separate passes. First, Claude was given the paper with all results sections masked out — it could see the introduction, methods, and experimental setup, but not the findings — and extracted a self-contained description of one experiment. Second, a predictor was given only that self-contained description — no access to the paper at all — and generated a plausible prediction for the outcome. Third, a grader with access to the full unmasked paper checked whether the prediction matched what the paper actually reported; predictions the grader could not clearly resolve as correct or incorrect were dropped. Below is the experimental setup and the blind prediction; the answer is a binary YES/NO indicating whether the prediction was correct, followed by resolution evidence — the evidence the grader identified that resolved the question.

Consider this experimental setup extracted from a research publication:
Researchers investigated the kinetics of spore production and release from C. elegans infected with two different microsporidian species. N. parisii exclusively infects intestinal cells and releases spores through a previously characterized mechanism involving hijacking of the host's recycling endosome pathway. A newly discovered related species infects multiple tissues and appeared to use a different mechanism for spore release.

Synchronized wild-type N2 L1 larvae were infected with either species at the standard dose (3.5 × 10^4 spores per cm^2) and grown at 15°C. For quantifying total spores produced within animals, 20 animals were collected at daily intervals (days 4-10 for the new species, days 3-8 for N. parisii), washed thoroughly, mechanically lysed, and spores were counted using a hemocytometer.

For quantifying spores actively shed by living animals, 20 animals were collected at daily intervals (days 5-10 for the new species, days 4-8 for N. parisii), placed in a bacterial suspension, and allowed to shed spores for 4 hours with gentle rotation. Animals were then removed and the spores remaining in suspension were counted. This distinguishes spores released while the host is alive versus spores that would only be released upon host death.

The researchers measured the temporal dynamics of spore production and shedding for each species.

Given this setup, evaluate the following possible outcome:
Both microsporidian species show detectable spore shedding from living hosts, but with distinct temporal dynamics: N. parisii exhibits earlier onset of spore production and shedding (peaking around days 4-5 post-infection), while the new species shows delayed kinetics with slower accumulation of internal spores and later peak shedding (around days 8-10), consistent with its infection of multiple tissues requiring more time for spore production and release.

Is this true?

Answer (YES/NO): NO